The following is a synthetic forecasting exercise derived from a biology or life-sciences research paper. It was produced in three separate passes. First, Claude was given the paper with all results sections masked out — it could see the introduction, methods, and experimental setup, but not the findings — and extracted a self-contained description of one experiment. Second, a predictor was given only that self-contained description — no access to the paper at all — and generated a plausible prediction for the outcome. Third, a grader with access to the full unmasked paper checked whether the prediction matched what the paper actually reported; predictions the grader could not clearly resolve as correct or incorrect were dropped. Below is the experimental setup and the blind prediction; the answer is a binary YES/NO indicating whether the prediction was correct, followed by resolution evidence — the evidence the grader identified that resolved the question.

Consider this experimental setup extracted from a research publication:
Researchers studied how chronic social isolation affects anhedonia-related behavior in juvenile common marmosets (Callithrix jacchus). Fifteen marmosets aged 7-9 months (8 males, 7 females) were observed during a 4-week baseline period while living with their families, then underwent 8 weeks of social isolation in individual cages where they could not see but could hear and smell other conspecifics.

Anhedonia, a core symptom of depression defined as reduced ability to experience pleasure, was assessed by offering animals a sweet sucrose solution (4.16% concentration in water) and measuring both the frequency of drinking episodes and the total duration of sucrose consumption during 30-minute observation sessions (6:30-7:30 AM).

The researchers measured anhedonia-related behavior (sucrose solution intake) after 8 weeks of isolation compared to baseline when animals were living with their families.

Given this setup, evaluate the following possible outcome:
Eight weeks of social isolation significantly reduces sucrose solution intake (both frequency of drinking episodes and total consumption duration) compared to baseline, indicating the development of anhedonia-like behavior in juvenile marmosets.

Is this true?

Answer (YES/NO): YES